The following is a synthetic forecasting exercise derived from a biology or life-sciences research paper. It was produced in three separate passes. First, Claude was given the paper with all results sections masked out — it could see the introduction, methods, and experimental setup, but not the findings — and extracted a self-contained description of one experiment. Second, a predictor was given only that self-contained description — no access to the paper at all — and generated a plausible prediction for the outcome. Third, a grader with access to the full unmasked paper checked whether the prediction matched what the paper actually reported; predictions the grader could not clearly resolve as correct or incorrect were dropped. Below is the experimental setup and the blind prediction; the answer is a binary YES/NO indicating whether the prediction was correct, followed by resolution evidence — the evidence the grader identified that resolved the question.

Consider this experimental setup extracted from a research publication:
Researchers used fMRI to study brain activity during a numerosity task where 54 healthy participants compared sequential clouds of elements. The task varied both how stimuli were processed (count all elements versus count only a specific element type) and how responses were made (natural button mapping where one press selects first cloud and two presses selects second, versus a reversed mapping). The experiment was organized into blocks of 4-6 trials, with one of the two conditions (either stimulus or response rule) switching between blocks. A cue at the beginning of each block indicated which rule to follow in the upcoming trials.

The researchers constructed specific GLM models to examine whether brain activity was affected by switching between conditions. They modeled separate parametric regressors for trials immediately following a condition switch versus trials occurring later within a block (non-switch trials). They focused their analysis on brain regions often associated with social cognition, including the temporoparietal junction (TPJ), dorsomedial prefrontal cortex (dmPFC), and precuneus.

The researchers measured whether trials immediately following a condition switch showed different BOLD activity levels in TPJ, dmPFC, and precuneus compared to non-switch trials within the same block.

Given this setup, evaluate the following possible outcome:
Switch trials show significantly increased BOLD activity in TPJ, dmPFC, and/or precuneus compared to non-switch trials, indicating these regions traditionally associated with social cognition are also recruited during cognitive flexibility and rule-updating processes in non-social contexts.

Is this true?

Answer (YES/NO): NO